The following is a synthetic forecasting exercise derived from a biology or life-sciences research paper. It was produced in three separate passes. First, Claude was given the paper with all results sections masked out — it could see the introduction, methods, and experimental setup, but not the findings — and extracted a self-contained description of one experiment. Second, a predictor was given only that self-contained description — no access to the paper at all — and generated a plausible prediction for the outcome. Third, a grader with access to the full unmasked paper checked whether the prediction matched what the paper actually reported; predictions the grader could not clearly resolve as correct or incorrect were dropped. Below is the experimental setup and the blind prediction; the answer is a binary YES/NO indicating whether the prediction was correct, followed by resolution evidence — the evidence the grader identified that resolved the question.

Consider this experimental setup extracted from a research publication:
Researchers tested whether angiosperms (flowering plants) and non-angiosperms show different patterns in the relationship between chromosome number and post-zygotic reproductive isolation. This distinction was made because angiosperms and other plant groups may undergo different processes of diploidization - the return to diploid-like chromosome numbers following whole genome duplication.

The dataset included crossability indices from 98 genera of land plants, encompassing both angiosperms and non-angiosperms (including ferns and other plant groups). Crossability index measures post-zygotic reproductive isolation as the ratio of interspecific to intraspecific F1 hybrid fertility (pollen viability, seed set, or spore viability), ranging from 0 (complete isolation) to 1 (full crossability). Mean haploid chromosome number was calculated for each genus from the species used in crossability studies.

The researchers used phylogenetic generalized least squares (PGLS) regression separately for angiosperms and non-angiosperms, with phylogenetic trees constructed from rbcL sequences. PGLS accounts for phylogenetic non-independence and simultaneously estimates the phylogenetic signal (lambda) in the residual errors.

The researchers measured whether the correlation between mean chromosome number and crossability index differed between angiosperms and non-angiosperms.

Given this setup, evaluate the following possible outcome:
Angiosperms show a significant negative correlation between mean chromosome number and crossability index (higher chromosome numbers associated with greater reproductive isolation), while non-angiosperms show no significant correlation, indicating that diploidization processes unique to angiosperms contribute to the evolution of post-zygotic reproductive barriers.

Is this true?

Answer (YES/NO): NO